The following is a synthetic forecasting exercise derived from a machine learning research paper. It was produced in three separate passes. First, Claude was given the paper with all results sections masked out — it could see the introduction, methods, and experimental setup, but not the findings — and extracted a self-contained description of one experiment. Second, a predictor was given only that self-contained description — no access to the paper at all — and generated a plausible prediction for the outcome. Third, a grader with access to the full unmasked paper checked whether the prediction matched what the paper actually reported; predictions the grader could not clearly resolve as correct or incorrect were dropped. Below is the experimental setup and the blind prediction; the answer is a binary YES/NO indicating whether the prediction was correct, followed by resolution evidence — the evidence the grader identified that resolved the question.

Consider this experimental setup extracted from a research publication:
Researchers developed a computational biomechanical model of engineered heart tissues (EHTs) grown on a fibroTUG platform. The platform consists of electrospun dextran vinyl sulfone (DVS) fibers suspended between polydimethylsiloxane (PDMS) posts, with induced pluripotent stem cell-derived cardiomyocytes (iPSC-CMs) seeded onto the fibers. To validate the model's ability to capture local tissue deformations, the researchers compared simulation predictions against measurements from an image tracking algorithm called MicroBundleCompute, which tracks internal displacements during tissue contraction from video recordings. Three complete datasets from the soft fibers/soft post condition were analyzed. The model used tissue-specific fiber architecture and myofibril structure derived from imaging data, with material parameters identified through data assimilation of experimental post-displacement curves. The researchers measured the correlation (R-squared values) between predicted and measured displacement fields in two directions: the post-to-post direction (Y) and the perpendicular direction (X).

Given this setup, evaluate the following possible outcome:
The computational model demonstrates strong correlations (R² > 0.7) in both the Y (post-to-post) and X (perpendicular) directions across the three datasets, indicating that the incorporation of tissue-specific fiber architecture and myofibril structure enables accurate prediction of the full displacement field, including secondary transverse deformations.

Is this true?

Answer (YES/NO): NO